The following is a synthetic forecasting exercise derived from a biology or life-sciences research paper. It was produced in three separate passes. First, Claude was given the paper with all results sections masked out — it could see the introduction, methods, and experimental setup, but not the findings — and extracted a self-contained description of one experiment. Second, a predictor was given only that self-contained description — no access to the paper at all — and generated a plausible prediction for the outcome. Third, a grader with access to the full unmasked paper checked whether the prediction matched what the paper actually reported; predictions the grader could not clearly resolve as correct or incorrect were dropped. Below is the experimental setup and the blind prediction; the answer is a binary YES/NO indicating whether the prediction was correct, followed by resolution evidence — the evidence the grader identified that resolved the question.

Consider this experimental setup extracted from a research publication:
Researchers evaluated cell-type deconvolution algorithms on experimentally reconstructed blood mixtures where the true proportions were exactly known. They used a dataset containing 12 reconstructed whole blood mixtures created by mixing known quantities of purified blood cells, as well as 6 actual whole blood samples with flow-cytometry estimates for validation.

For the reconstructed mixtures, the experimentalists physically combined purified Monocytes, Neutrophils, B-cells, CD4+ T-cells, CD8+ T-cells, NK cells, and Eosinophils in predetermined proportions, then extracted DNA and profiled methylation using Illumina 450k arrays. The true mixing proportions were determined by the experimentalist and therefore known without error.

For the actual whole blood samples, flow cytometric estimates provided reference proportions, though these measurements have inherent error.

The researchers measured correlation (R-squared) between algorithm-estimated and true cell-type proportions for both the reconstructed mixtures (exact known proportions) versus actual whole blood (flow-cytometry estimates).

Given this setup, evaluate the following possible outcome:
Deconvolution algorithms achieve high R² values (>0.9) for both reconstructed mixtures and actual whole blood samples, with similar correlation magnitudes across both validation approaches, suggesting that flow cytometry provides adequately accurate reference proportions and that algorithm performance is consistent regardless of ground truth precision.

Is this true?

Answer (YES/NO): NO